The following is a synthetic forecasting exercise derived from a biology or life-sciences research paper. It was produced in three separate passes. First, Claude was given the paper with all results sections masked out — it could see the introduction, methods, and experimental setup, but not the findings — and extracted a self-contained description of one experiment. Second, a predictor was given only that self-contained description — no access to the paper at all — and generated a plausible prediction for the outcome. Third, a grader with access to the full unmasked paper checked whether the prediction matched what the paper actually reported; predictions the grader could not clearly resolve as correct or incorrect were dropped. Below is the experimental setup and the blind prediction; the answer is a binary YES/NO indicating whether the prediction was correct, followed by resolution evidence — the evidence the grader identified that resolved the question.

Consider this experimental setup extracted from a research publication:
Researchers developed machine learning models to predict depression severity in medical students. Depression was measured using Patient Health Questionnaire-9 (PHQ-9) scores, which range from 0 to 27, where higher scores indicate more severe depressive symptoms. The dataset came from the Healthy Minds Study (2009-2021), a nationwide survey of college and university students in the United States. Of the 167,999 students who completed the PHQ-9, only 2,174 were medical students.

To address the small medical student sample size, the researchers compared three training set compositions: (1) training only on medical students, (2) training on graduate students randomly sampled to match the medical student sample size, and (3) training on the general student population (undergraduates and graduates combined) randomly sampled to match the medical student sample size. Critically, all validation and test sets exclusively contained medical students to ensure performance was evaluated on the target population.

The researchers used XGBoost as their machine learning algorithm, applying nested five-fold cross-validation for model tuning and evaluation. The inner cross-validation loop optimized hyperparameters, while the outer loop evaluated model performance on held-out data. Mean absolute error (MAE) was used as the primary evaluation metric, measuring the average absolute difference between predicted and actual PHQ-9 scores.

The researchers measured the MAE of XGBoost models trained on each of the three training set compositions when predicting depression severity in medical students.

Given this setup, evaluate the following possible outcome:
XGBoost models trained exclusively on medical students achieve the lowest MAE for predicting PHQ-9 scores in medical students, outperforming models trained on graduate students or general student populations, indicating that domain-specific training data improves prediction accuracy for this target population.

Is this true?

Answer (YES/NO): NO